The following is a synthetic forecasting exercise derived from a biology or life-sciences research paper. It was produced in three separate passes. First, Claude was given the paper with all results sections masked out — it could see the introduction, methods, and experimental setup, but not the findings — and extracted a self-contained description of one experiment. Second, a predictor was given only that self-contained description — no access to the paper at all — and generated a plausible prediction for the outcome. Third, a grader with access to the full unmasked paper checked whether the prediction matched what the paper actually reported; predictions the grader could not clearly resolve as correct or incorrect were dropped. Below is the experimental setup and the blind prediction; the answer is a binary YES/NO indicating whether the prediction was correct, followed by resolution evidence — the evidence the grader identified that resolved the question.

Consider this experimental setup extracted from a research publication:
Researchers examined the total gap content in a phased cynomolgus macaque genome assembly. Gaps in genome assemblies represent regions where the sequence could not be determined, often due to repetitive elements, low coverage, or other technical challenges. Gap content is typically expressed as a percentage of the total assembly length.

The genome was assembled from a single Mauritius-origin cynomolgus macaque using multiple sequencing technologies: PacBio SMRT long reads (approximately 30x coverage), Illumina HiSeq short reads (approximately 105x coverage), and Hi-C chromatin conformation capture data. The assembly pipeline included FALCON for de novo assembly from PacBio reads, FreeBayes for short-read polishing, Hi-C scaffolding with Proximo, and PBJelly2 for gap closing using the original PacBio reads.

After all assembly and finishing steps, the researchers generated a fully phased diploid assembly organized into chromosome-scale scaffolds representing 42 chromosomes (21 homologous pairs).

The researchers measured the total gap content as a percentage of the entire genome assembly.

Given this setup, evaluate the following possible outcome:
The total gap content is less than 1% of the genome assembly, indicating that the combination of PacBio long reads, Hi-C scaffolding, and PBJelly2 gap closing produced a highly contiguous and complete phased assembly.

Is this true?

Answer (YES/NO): YES